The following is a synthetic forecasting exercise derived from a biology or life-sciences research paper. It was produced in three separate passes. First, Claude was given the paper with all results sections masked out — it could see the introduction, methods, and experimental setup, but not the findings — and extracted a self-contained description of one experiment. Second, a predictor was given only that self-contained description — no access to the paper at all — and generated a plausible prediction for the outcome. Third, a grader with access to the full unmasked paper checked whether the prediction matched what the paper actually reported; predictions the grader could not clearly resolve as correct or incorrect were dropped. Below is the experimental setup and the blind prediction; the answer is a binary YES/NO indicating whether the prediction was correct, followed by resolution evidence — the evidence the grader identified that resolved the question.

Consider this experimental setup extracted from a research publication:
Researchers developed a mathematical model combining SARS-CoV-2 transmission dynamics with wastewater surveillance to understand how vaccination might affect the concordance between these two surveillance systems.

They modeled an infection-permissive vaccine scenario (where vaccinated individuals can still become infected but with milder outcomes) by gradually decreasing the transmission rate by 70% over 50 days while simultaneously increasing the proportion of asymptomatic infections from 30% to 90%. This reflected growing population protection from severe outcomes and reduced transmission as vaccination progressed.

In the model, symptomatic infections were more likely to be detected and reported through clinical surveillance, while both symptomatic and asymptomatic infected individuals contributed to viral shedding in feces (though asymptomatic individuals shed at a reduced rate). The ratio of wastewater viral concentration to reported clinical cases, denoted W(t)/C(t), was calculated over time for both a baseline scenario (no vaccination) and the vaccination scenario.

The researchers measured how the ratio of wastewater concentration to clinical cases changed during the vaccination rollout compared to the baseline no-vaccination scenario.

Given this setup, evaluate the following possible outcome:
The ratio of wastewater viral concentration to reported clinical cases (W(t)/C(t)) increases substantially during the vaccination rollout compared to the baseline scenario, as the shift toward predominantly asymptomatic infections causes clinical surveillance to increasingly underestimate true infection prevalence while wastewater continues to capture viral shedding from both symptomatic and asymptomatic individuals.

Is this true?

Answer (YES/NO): YES